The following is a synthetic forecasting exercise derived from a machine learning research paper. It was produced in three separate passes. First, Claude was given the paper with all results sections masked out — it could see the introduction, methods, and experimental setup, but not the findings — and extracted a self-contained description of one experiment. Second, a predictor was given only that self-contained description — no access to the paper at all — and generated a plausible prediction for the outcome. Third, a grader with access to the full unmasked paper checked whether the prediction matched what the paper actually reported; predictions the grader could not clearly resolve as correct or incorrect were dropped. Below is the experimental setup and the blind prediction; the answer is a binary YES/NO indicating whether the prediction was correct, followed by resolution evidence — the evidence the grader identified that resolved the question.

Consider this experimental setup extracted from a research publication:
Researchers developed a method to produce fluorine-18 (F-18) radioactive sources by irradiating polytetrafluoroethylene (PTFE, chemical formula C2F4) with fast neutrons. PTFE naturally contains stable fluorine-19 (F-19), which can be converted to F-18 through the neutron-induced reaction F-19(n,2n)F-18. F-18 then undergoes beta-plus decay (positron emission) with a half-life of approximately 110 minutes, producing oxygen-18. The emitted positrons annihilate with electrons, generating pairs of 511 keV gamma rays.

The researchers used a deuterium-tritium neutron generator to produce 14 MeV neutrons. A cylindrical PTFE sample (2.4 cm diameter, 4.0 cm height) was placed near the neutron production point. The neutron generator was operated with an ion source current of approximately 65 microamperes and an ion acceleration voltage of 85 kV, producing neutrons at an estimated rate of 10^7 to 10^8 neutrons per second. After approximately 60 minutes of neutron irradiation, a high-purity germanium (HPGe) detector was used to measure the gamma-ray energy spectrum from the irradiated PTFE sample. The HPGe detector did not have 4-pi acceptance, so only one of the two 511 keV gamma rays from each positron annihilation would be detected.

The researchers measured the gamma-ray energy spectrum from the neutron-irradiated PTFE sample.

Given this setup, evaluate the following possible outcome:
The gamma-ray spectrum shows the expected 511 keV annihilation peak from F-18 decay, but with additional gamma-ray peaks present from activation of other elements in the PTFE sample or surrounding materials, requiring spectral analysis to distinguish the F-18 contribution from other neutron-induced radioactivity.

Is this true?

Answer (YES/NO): NO